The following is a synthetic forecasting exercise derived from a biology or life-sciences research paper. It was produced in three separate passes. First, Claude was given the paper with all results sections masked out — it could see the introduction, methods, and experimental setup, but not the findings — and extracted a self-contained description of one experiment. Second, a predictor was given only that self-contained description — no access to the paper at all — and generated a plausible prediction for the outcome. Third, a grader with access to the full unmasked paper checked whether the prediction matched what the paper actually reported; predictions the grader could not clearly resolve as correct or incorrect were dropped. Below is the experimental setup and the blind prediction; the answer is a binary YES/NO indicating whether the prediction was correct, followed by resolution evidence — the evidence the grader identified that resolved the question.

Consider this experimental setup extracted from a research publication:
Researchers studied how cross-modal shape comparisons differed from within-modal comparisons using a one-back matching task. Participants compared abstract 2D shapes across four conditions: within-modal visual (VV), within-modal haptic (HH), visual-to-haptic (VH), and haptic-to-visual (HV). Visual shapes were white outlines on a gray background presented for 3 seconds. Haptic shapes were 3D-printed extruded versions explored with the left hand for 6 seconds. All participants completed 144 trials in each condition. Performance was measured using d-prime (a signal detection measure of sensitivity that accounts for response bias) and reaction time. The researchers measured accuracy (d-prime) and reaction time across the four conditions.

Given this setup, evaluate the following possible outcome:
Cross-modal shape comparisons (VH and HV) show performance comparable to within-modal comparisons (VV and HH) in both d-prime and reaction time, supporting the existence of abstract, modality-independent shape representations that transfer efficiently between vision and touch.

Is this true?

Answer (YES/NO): NO